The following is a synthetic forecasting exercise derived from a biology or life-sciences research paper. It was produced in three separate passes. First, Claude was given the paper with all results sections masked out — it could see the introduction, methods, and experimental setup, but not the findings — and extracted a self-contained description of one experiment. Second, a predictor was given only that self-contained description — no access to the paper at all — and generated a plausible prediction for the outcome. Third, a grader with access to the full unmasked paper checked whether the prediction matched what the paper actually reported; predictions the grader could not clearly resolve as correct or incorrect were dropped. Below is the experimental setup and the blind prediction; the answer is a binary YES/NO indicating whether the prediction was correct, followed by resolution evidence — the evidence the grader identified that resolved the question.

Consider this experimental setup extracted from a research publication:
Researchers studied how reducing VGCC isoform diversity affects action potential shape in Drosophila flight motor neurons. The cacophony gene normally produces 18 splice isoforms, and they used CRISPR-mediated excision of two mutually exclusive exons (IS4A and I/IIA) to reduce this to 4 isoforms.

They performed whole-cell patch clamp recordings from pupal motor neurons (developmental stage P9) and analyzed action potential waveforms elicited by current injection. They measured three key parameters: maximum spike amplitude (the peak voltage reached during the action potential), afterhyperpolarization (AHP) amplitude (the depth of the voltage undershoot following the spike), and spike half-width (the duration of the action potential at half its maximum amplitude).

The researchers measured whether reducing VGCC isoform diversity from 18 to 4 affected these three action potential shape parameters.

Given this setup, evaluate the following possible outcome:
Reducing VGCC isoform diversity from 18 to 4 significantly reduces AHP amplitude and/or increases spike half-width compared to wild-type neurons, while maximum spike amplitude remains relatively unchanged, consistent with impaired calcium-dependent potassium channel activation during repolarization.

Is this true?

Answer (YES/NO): YES